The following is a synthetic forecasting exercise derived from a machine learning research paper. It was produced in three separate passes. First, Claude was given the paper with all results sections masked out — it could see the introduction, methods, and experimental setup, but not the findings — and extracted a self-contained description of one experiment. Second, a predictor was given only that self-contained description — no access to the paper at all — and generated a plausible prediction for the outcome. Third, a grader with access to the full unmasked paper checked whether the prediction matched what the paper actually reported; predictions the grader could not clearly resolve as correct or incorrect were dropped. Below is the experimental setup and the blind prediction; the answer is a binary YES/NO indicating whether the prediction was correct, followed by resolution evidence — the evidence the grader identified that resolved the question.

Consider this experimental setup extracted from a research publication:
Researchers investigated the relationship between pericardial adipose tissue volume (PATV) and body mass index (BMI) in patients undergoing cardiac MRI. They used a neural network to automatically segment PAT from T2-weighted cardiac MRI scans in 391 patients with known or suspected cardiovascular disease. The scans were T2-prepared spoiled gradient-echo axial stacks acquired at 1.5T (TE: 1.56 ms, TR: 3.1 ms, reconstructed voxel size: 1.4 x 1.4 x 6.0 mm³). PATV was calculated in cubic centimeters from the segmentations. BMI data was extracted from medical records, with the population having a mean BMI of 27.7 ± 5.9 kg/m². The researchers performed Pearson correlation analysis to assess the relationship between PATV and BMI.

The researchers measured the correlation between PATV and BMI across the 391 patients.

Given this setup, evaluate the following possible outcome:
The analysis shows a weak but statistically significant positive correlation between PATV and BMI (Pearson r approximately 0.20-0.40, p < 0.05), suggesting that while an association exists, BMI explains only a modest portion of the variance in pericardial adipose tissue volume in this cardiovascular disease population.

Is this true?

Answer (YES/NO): YES